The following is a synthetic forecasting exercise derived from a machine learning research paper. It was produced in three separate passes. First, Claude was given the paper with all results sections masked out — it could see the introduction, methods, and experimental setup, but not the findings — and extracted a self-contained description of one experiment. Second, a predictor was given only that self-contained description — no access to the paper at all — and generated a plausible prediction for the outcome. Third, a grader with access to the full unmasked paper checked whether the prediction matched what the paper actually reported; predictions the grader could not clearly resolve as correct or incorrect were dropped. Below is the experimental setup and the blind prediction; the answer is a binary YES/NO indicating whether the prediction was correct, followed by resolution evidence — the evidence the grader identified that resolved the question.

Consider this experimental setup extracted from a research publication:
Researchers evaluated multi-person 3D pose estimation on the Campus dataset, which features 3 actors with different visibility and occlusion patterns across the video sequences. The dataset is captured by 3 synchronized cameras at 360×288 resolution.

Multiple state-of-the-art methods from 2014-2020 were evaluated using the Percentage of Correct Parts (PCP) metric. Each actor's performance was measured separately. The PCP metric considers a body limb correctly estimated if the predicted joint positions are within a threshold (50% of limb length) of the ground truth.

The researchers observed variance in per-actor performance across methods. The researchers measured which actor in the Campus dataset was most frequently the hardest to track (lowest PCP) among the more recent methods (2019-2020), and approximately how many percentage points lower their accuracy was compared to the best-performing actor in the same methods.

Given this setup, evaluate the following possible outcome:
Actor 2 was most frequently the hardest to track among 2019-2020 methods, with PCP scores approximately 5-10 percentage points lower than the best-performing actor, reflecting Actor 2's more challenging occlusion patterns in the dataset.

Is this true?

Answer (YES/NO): NO